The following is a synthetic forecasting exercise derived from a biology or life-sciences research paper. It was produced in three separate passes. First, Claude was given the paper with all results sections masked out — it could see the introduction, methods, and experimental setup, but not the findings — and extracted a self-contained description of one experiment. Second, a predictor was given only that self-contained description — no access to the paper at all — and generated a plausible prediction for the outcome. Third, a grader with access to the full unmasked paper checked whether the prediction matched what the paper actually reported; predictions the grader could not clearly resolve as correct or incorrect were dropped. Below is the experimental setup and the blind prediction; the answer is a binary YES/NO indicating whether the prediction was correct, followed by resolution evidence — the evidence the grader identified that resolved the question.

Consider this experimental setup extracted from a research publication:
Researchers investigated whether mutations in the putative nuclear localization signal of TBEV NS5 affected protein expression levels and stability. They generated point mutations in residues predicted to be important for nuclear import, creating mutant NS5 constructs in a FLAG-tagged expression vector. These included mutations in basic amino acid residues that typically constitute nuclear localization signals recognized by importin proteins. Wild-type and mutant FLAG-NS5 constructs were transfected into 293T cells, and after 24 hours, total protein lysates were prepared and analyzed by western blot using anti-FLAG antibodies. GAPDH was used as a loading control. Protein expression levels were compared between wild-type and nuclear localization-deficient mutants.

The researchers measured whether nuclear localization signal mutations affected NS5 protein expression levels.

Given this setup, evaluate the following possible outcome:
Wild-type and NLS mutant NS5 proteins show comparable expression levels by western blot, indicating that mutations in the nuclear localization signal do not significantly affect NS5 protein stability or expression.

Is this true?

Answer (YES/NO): NO